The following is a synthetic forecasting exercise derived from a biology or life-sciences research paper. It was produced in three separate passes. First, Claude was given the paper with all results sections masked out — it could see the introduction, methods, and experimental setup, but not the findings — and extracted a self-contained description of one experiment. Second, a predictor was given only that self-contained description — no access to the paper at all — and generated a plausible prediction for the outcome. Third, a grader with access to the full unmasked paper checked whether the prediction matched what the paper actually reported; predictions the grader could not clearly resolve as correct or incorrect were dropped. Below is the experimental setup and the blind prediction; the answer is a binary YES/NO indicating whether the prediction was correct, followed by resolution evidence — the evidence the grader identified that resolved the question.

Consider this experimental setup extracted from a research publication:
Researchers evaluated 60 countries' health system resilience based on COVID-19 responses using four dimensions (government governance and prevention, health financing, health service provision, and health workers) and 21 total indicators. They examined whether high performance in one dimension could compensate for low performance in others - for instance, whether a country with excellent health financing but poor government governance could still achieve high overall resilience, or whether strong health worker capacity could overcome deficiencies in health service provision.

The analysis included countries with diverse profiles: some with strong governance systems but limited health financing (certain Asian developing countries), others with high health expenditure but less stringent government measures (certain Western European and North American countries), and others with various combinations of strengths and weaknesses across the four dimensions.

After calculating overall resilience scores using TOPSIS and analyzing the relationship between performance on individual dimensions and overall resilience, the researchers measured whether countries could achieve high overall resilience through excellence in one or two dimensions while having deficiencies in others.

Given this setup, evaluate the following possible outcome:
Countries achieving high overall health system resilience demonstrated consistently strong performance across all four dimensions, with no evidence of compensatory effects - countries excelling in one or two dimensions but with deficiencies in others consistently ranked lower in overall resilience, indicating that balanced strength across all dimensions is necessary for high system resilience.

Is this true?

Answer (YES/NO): YES